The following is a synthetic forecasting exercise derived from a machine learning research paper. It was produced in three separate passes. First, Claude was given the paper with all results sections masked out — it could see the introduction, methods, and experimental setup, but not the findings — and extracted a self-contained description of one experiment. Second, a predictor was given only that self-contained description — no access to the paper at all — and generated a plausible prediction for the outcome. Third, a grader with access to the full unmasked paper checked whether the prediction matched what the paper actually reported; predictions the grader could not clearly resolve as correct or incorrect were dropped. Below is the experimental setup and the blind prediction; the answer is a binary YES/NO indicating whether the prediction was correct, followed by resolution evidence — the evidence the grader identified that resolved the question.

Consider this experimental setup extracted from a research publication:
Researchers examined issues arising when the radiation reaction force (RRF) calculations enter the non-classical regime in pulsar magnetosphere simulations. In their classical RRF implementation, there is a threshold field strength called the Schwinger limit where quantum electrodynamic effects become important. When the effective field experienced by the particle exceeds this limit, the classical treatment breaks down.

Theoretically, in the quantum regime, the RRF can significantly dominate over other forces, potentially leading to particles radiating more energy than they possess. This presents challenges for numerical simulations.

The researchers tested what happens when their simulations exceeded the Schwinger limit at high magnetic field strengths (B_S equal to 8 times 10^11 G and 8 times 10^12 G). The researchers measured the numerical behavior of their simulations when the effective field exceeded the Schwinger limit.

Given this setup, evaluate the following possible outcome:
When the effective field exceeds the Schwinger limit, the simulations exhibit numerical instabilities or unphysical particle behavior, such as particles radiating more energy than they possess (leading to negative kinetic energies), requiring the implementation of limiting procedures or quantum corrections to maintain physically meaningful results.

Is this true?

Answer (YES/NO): YES